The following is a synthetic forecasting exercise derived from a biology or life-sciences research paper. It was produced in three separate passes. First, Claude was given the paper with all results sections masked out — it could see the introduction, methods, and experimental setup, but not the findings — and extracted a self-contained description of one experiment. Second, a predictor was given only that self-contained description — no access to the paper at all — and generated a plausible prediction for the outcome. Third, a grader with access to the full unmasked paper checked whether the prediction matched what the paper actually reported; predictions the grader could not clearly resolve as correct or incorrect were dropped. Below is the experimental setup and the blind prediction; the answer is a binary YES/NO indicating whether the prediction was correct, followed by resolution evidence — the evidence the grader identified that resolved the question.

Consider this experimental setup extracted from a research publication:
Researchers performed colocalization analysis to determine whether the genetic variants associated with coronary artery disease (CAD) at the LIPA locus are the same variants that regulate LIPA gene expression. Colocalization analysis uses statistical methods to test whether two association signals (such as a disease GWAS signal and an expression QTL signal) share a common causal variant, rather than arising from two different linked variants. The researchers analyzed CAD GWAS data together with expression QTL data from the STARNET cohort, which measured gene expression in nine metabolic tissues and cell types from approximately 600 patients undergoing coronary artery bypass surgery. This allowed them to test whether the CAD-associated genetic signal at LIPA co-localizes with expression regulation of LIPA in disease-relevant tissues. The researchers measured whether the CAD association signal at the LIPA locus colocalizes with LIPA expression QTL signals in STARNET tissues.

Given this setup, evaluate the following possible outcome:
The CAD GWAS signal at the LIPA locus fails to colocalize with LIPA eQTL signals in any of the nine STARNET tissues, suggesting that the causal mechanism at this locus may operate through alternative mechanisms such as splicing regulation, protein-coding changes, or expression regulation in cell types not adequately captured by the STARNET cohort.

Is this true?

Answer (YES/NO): NO